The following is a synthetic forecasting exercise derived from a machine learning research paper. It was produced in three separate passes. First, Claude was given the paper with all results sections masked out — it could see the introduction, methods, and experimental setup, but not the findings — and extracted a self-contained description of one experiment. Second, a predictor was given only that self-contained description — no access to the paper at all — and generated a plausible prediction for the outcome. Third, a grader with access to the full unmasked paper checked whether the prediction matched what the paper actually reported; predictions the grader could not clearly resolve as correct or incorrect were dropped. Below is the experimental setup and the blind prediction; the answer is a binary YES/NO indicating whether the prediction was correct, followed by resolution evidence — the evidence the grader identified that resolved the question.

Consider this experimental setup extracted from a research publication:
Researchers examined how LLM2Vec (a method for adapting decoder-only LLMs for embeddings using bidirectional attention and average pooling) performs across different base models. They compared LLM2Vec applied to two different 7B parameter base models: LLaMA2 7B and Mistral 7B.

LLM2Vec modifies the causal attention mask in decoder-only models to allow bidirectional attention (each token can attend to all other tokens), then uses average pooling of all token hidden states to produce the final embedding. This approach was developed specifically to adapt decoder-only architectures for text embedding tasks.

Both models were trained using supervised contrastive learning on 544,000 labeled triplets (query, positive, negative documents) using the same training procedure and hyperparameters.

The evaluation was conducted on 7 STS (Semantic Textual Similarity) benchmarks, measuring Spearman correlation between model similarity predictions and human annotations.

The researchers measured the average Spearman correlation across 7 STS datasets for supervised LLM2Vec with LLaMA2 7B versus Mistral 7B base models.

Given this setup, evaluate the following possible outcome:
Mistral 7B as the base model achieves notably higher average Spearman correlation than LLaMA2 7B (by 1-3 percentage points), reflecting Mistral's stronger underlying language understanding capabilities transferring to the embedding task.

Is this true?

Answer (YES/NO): NO